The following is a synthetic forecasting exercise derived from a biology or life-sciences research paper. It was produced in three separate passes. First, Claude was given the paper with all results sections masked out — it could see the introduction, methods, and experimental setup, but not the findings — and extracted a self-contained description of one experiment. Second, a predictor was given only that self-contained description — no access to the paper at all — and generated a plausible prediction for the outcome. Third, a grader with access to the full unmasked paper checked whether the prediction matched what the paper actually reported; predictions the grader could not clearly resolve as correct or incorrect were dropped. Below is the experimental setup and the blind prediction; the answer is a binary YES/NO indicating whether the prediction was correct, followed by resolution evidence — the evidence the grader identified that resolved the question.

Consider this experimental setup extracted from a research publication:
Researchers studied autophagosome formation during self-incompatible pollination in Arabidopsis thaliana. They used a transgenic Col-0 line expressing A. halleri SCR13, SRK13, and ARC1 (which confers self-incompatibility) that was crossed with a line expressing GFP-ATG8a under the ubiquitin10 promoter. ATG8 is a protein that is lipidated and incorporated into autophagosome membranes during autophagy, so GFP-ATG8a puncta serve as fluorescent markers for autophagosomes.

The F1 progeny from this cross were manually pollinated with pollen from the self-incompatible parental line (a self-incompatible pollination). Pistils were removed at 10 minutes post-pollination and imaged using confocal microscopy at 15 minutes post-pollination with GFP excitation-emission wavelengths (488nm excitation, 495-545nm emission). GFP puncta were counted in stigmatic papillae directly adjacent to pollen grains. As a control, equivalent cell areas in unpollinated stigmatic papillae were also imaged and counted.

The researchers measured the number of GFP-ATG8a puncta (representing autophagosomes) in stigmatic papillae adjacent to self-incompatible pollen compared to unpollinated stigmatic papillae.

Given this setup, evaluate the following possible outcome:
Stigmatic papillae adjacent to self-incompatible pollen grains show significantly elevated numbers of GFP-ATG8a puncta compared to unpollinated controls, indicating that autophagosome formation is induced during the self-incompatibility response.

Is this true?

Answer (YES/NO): YES